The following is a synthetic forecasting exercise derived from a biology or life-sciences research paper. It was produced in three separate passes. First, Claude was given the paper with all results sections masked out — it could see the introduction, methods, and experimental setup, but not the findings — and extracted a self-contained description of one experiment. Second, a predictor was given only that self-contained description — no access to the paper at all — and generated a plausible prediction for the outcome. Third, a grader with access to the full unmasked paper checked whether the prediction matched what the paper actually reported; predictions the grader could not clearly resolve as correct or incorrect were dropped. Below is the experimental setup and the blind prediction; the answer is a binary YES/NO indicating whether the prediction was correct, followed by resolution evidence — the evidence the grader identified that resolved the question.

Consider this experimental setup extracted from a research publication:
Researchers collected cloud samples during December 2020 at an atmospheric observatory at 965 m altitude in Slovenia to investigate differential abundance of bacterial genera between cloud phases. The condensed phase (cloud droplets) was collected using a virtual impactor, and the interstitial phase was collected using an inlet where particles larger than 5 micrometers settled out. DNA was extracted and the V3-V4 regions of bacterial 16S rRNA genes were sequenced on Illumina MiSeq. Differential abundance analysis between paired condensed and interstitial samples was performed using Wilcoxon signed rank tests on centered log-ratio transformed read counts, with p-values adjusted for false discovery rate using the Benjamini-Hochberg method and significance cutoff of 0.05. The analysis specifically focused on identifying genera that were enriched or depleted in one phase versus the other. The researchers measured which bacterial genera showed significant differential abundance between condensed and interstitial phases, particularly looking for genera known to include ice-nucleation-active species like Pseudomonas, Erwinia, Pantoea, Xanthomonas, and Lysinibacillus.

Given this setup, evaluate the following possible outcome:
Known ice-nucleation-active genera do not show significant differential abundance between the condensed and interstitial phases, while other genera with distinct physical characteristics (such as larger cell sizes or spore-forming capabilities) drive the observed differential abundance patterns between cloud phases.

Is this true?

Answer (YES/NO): YES